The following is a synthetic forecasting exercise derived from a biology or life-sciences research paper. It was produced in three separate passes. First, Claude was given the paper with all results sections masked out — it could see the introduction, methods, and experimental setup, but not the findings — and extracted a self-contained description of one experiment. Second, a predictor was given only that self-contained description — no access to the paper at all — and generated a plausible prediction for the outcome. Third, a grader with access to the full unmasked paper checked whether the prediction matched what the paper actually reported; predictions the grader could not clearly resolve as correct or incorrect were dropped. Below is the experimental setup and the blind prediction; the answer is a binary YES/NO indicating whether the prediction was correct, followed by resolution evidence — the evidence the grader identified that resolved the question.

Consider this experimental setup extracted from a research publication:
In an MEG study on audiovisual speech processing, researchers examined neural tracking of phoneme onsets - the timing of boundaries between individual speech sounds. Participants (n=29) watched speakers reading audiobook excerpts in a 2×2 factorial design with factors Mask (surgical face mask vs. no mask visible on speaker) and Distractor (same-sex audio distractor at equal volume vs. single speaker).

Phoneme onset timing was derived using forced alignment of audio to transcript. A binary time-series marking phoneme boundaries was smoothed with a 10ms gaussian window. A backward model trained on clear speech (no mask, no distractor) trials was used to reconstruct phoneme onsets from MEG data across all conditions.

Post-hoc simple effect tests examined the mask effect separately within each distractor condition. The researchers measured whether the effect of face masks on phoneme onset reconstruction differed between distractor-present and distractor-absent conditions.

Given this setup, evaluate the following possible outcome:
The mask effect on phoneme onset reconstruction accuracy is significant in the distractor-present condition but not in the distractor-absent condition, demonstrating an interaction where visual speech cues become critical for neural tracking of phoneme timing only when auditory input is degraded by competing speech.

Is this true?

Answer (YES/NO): YES